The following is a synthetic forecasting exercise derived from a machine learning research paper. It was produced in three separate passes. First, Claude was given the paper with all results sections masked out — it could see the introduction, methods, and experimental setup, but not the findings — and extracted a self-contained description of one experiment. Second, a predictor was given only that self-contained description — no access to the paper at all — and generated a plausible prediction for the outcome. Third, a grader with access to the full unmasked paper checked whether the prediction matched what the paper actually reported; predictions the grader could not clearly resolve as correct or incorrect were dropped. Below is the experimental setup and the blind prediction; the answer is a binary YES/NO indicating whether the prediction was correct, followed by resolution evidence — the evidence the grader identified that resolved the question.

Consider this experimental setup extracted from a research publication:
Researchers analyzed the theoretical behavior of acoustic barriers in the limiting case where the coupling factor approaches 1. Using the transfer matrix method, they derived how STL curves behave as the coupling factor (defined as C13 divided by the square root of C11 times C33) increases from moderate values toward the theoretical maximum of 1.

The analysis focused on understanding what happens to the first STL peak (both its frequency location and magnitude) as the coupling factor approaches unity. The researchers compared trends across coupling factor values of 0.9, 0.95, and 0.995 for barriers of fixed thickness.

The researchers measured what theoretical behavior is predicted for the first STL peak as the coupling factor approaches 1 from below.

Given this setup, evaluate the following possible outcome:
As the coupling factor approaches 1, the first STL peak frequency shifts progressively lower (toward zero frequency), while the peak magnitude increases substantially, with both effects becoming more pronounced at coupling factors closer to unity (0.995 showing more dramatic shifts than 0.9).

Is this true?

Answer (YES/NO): YES